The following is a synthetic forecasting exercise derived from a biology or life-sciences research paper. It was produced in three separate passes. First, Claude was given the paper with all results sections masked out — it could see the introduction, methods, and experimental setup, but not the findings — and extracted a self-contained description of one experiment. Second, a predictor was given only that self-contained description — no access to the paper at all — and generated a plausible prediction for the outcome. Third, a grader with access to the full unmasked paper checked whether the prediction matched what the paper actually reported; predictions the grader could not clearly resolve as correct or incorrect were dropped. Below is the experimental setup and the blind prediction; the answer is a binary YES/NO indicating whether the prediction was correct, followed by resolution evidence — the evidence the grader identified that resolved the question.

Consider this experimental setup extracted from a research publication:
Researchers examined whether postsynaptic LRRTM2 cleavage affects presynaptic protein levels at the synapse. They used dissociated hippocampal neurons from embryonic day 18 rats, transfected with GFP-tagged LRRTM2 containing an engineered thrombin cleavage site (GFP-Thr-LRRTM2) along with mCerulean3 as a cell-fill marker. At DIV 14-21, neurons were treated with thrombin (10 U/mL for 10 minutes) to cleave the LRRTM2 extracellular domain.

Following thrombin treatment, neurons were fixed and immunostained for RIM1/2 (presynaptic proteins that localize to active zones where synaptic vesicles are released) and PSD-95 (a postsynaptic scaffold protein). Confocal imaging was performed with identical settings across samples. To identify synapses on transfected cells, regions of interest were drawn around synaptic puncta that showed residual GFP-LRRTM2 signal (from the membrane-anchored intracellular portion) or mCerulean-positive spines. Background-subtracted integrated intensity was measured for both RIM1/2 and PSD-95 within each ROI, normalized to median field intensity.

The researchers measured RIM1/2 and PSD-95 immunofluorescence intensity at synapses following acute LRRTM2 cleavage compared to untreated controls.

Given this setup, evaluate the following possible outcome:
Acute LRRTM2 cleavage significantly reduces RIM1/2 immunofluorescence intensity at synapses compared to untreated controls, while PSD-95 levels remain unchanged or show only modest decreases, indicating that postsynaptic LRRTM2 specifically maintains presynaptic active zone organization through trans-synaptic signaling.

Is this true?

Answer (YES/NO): NO